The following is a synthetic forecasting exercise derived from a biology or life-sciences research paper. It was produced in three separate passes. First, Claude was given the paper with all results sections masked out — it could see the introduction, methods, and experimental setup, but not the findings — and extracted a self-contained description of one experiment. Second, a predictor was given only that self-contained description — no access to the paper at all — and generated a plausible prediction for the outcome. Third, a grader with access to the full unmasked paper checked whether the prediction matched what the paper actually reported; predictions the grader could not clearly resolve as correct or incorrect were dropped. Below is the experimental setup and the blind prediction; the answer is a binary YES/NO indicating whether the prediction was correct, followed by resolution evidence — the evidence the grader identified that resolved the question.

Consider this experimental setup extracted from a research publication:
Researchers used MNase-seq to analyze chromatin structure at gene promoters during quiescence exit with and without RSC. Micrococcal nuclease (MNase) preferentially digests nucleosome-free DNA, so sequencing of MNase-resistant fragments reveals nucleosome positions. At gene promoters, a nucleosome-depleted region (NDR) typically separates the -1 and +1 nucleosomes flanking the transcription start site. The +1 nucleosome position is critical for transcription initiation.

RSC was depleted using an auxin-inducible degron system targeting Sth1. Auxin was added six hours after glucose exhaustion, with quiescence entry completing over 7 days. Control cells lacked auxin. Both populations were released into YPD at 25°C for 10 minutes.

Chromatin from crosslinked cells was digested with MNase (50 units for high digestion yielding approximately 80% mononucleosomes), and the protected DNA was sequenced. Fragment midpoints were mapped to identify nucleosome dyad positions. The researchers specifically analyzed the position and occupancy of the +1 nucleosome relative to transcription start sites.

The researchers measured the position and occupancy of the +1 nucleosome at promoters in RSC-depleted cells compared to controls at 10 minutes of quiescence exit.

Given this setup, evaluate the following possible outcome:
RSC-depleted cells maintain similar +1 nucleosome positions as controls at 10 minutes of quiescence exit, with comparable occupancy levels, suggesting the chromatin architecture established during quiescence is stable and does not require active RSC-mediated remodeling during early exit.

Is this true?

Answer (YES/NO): NO